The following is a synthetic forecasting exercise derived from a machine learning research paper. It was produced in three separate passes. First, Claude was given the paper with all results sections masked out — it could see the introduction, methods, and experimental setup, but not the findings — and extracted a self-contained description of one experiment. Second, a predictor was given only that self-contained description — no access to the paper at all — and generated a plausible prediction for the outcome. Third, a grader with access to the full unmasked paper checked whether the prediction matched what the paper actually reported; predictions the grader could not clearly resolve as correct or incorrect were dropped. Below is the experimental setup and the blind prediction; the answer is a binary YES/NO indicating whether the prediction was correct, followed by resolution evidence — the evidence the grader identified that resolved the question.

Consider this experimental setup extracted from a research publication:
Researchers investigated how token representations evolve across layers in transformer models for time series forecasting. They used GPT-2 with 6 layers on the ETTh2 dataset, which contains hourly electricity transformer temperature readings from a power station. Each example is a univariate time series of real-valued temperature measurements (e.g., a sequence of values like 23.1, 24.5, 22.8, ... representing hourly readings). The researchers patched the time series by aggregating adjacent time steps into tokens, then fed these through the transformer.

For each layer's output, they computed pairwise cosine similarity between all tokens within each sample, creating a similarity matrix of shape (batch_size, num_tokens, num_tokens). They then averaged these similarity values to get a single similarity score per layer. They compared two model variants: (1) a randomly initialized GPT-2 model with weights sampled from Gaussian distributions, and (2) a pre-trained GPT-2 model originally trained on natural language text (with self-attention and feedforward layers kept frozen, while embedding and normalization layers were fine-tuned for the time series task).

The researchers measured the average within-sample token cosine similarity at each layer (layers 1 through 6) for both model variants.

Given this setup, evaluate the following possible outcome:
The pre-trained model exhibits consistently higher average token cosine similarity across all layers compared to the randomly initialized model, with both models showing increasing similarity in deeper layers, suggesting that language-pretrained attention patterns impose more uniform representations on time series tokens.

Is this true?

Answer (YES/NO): NO